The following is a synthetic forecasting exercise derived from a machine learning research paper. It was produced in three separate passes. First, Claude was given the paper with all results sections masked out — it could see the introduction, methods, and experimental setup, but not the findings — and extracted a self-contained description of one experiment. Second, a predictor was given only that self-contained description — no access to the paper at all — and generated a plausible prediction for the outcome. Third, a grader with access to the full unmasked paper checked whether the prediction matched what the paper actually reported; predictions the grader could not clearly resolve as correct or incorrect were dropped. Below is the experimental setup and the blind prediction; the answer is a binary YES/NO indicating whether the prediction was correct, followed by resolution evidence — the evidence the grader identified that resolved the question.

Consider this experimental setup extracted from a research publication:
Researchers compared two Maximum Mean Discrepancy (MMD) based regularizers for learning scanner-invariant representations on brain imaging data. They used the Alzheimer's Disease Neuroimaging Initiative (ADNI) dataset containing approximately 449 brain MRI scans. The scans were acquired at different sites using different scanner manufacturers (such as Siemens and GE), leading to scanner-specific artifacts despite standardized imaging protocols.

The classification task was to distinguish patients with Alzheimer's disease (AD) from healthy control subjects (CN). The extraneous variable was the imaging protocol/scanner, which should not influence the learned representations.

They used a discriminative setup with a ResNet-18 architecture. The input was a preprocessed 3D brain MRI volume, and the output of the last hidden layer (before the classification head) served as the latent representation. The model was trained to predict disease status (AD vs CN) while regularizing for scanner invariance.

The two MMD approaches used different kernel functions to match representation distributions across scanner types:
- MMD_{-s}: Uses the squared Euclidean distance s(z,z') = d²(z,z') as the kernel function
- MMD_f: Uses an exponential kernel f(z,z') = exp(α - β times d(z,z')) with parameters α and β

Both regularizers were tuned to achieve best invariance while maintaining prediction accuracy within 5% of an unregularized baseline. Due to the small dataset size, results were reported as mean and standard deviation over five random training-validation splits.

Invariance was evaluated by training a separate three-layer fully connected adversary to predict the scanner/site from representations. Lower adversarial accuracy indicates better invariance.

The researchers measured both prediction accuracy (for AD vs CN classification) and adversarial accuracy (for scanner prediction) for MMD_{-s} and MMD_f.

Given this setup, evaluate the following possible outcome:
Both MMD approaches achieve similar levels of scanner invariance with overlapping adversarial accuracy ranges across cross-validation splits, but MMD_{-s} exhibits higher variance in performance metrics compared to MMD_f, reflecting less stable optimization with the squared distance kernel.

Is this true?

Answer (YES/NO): NO